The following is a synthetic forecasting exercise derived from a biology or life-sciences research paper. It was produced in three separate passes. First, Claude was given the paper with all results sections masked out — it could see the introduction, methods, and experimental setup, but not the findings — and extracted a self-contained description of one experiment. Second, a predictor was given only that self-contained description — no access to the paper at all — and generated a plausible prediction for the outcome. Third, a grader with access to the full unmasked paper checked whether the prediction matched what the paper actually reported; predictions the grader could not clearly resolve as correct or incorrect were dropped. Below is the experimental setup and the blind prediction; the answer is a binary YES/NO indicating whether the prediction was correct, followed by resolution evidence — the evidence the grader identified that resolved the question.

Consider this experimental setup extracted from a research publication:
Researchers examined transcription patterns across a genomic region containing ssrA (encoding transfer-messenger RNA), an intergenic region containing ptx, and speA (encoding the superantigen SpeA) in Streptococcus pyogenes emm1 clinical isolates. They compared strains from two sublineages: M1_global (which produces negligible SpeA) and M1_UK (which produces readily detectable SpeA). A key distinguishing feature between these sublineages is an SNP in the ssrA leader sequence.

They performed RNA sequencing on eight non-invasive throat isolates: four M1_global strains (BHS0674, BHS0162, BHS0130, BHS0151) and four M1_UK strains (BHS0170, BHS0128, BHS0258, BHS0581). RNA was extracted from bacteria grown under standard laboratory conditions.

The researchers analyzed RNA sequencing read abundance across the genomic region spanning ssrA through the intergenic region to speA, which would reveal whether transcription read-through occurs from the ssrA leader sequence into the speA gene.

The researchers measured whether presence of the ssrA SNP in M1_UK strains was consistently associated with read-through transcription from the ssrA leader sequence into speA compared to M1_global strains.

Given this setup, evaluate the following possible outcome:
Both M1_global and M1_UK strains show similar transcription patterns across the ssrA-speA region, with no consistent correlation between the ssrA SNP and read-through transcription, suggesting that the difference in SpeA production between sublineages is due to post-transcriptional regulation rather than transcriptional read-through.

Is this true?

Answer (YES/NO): NO